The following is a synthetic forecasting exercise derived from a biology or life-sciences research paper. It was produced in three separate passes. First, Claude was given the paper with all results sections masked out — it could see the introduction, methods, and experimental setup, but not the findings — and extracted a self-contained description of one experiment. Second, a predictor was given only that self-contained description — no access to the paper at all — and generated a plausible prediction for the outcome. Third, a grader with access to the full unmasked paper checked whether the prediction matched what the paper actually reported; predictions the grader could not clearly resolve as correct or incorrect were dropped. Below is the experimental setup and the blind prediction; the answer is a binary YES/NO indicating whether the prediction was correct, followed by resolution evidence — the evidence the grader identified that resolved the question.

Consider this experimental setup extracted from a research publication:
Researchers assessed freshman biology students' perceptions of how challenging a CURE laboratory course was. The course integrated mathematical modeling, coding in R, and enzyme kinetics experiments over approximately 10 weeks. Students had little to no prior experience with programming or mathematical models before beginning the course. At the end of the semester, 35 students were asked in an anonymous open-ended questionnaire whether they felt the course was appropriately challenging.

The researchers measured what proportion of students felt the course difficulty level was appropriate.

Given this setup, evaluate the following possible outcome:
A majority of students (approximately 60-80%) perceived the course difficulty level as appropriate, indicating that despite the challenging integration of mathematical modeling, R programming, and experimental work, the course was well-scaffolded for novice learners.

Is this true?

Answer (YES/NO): YES